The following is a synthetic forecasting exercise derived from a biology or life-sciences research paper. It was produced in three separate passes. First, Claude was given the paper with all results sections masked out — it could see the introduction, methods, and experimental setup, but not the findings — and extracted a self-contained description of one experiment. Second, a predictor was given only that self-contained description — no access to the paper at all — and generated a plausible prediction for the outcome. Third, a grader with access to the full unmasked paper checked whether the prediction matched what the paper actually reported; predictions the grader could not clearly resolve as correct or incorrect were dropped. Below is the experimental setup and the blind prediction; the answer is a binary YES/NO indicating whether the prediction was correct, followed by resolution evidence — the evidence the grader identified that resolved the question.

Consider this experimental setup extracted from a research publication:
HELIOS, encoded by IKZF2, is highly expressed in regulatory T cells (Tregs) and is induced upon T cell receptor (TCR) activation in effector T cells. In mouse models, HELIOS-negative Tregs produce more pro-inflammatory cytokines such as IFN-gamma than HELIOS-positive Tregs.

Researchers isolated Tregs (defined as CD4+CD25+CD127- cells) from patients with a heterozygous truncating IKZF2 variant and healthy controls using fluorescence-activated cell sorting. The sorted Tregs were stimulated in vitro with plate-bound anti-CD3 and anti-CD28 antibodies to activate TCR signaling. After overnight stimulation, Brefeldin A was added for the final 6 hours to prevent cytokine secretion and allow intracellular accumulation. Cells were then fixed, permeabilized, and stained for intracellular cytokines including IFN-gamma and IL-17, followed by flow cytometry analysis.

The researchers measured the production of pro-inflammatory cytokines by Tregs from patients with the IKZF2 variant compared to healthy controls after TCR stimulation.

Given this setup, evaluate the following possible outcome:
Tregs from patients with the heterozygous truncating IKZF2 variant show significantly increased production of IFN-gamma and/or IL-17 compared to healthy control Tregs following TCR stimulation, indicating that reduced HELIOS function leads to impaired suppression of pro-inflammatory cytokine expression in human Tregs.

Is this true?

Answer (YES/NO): NO